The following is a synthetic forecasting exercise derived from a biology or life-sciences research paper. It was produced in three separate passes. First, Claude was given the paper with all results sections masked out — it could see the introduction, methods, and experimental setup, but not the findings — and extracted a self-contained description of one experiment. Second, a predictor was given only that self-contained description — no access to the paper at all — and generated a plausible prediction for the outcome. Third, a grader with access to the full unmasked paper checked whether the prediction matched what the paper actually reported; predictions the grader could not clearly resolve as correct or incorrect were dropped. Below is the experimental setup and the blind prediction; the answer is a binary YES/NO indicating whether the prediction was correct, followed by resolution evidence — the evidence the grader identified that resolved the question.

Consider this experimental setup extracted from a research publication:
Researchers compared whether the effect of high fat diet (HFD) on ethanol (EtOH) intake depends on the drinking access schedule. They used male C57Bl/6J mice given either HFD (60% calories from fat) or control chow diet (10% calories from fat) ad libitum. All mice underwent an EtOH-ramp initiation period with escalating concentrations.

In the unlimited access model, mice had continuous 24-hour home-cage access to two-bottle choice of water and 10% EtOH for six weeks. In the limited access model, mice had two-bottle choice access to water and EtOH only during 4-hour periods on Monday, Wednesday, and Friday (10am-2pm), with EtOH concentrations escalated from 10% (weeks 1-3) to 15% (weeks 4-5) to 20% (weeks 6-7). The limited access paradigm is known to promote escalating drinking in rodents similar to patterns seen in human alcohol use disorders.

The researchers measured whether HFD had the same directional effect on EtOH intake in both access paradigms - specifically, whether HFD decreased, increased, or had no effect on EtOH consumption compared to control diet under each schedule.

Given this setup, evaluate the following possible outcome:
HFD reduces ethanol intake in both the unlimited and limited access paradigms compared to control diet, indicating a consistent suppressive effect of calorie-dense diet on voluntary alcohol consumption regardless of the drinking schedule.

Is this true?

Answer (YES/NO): NO